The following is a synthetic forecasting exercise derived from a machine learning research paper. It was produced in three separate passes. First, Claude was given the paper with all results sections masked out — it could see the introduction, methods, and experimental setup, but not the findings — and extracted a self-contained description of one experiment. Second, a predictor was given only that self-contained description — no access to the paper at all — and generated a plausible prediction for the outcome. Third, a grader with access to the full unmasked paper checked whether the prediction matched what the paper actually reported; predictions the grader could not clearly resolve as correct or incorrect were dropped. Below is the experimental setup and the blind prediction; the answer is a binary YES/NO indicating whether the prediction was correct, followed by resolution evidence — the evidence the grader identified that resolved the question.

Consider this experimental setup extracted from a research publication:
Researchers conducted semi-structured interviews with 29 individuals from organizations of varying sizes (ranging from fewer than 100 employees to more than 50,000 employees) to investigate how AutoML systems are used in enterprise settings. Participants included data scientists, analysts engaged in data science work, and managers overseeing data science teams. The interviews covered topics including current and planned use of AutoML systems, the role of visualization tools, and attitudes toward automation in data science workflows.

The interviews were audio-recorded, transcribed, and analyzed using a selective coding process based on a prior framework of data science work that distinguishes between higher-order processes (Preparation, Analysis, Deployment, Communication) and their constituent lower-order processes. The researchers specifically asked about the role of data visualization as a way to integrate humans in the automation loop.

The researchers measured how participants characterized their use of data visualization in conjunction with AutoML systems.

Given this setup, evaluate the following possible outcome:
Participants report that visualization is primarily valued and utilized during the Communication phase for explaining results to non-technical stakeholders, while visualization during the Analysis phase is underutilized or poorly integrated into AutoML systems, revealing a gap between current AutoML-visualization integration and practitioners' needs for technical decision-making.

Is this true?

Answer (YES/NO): YES